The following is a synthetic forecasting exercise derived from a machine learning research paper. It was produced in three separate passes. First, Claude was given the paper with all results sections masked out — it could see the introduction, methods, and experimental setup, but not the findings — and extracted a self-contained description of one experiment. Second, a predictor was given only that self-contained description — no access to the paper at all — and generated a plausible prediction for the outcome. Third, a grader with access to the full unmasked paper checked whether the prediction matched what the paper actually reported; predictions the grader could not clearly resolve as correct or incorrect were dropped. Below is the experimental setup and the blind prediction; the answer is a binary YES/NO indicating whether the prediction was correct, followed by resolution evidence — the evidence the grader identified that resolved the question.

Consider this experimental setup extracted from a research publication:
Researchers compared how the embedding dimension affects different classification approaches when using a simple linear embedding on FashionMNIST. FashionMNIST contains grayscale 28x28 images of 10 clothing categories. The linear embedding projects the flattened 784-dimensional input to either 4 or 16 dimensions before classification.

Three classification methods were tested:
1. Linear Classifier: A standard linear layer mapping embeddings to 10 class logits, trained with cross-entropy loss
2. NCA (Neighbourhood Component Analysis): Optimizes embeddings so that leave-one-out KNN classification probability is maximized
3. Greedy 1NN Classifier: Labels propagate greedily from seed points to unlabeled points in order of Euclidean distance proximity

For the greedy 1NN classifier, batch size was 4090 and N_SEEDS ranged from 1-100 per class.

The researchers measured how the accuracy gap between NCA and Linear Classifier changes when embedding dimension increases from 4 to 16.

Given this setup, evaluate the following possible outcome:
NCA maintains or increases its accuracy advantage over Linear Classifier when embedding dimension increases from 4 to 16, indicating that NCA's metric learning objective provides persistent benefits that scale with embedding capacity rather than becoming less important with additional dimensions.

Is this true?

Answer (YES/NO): NO